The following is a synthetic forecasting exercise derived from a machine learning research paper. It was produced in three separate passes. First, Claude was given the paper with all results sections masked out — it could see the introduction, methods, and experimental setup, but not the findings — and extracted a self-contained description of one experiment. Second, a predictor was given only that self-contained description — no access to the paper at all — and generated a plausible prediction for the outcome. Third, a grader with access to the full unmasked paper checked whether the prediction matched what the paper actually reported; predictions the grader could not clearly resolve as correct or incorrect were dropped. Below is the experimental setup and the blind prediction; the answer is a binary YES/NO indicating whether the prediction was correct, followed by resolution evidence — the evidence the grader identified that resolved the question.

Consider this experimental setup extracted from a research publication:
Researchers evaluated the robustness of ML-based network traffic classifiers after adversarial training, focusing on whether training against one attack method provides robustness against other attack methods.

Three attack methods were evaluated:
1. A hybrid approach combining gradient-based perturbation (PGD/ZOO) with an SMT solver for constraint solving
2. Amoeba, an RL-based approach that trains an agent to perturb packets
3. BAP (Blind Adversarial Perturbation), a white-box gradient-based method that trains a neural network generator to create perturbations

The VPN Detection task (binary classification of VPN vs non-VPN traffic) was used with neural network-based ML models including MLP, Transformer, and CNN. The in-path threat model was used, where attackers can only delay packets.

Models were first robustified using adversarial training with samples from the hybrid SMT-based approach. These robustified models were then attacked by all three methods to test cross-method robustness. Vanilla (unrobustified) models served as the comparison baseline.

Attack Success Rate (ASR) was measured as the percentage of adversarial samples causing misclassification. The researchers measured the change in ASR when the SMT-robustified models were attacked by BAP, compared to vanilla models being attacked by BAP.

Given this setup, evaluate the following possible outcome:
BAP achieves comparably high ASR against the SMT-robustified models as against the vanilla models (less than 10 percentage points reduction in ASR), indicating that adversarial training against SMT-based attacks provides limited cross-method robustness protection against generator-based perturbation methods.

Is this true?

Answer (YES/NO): NO